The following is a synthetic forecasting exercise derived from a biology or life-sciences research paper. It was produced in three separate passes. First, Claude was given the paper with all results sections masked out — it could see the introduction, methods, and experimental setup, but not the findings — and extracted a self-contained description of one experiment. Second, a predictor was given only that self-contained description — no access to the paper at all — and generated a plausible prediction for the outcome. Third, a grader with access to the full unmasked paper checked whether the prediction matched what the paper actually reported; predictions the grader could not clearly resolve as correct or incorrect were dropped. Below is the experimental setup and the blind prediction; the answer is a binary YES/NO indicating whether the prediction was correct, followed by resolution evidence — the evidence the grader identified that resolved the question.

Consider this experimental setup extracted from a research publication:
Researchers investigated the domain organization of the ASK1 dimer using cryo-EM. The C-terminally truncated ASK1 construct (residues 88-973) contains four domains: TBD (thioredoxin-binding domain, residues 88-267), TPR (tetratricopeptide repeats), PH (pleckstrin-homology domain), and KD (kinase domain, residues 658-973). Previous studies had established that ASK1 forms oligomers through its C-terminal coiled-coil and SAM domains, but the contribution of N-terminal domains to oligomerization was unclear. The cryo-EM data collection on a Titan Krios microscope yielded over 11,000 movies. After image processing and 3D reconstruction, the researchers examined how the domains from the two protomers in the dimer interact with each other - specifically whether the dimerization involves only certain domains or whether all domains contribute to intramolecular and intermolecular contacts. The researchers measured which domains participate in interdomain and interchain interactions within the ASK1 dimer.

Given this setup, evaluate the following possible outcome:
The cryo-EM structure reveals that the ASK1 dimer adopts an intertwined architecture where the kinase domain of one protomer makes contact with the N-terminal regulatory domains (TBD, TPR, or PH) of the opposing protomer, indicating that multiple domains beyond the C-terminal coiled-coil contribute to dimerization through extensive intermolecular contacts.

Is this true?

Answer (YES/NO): YES